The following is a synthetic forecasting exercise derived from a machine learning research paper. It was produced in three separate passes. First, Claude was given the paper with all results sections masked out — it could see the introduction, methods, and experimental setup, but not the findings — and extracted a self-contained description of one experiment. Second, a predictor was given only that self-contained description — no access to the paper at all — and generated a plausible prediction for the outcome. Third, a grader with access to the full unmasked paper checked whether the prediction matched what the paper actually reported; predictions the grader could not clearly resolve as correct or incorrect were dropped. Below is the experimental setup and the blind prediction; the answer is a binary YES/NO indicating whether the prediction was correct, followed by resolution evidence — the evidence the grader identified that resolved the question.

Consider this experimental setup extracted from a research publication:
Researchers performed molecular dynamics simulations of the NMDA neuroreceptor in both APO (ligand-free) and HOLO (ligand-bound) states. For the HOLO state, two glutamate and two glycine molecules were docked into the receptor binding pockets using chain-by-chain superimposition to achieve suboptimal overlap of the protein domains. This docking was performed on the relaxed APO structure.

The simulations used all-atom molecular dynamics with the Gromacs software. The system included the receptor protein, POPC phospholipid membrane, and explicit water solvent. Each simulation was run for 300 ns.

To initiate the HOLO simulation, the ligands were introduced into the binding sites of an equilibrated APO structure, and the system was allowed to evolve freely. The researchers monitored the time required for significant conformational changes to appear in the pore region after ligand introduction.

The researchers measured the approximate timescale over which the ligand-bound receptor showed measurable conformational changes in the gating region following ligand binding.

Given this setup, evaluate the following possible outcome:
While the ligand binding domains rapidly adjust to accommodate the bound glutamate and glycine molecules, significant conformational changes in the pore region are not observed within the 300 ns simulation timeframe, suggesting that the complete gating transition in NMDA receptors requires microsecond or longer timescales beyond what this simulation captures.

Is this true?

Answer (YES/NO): NO